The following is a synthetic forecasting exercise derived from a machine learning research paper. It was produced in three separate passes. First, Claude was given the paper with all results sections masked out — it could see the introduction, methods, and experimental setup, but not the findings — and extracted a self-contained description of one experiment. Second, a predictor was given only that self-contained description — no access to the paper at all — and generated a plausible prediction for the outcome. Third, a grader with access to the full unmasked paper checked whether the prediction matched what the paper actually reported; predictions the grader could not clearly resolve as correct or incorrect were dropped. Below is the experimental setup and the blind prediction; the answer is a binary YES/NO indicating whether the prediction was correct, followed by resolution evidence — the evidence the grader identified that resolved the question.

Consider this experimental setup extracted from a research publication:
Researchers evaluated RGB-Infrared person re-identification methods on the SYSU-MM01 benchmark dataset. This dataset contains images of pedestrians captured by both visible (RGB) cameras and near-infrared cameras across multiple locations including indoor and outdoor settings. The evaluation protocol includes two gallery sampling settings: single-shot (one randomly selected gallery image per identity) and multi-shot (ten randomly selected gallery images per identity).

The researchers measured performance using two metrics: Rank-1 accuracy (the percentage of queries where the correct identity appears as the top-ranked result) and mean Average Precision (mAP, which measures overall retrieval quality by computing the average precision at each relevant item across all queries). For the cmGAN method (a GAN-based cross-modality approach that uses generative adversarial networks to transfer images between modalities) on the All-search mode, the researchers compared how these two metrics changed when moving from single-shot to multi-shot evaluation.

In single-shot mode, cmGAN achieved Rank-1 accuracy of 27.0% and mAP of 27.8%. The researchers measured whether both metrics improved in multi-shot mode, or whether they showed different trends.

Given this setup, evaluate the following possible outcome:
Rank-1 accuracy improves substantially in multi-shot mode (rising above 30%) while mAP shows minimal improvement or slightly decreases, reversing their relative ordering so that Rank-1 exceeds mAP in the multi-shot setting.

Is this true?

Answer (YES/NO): NO